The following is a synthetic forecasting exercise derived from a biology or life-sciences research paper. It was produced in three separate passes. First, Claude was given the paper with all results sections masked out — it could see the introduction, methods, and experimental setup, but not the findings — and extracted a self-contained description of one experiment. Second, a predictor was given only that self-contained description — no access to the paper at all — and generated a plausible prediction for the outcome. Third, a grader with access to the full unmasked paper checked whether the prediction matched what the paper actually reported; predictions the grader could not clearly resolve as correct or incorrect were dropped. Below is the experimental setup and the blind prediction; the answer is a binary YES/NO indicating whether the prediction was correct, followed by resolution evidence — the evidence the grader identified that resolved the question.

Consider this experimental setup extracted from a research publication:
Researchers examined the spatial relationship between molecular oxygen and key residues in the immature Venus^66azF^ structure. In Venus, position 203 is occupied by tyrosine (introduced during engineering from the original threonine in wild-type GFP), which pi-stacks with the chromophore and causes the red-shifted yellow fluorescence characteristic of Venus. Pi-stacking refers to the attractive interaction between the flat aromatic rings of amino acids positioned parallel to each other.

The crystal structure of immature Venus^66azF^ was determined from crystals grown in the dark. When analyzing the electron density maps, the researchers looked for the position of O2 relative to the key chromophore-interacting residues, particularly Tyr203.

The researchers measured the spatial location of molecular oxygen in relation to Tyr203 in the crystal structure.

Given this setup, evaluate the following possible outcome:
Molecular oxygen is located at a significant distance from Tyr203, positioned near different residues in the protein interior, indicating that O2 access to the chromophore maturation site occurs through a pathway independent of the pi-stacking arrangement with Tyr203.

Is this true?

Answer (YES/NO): NO